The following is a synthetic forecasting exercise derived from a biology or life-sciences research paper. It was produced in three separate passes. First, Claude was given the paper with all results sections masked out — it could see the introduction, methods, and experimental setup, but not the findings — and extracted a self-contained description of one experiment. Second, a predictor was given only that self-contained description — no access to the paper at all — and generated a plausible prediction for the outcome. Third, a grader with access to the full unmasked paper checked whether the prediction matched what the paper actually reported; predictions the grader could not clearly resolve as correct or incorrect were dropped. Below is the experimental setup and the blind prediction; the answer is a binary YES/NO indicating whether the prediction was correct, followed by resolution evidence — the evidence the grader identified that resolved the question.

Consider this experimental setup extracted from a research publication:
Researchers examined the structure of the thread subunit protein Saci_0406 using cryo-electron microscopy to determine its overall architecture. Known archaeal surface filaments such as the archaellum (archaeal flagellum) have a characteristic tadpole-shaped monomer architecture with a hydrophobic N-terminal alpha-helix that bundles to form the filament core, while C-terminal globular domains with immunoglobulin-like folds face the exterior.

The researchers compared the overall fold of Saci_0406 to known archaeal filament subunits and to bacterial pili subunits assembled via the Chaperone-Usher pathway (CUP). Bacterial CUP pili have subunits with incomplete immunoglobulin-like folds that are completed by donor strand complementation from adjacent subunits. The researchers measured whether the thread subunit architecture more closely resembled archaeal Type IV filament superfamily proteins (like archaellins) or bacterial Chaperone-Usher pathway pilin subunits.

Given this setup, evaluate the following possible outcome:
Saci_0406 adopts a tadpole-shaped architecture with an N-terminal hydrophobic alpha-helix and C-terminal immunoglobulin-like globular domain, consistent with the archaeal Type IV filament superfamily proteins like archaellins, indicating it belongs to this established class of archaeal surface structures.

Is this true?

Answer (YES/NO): NO